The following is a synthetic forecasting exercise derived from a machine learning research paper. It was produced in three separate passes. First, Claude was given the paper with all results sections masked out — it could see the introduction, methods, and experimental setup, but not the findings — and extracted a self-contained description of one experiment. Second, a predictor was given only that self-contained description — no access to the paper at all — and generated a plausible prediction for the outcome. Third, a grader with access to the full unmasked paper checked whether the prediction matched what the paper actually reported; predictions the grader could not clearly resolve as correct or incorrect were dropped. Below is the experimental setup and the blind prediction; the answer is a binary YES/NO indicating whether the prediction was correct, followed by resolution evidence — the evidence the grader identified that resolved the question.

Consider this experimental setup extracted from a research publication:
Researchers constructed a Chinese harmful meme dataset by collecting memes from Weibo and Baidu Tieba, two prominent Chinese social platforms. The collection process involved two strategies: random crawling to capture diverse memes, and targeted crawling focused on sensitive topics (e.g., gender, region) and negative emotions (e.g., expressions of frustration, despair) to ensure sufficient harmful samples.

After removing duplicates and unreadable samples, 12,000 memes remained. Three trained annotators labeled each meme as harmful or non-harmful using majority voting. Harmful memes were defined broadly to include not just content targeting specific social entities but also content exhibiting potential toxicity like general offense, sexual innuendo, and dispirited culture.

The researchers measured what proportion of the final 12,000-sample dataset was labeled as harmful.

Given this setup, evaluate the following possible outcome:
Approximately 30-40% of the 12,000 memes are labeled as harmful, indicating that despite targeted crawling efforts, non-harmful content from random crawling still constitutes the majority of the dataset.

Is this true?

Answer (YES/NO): YES